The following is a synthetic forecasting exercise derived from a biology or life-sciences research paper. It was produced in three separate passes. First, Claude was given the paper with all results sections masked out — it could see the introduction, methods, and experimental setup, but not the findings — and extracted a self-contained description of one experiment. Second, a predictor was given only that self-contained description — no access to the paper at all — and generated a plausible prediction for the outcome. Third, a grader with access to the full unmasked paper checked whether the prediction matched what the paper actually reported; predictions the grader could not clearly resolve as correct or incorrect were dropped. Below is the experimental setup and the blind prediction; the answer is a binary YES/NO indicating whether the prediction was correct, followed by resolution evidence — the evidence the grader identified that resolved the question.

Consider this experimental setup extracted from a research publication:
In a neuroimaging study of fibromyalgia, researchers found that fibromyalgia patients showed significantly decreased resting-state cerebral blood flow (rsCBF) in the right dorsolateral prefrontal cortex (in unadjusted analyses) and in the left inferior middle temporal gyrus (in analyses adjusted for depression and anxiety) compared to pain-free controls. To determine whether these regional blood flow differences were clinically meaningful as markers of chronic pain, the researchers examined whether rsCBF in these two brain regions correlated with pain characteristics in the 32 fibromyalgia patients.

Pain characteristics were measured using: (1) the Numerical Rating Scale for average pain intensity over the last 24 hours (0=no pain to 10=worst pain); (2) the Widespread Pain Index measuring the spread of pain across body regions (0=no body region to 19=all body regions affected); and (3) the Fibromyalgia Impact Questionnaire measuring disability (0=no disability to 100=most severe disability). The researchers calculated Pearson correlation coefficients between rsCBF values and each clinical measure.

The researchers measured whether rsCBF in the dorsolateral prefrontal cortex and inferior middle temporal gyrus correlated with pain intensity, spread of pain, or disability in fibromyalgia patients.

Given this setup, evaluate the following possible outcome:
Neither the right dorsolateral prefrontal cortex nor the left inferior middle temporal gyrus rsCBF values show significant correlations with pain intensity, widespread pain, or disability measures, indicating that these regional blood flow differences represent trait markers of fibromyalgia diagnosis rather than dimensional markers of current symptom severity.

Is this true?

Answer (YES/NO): YES